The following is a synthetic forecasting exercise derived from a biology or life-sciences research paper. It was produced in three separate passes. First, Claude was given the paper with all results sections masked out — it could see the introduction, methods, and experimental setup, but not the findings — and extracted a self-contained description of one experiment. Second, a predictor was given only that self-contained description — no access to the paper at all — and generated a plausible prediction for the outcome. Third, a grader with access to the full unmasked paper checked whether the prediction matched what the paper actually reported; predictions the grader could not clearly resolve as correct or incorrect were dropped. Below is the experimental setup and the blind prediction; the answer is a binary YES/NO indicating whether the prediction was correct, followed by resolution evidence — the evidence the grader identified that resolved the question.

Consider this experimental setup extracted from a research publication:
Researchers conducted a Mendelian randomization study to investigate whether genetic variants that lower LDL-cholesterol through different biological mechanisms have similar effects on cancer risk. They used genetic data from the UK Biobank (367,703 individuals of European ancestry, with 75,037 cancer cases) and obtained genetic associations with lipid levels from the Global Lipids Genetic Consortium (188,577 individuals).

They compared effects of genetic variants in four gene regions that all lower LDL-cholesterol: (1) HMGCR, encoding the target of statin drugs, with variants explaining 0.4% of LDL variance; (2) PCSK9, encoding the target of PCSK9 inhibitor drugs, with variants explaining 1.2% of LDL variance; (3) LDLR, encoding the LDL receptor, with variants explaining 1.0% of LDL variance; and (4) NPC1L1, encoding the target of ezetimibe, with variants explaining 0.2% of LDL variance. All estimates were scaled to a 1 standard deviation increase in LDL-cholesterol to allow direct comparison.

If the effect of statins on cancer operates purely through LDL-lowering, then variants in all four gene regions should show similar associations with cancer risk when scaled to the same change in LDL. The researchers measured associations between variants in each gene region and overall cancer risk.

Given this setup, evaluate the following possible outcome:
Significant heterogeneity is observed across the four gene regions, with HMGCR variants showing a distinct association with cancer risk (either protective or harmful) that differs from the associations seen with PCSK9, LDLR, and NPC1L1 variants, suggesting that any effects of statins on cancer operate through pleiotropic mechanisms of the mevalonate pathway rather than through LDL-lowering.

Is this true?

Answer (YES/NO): YES